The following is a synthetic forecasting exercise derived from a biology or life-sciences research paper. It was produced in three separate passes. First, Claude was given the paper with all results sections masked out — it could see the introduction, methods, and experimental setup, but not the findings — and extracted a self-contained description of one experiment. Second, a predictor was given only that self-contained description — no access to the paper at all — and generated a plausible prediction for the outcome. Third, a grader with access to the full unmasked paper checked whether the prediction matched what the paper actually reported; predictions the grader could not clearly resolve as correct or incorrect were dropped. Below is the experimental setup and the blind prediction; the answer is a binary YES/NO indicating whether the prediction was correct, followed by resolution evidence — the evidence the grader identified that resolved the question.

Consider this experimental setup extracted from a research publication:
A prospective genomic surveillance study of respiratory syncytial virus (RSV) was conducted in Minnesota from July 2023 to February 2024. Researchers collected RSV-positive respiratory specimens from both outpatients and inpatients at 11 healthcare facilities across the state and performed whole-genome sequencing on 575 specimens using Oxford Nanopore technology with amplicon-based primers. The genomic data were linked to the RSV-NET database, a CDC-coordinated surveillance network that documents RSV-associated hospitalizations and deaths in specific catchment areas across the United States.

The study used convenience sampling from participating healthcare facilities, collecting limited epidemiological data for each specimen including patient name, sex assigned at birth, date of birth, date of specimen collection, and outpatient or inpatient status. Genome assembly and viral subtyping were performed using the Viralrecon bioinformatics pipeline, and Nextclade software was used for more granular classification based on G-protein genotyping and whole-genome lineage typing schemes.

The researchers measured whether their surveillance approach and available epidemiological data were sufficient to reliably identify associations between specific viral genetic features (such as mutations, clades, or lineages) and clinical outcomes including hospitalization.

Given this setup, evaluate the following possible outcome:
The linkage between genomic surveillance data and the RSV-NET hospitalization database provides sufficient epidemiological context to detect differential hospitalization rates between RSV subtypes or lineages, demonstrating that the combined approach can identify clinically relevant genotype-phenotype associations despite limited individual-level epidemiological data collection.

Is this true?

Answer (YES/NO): NO